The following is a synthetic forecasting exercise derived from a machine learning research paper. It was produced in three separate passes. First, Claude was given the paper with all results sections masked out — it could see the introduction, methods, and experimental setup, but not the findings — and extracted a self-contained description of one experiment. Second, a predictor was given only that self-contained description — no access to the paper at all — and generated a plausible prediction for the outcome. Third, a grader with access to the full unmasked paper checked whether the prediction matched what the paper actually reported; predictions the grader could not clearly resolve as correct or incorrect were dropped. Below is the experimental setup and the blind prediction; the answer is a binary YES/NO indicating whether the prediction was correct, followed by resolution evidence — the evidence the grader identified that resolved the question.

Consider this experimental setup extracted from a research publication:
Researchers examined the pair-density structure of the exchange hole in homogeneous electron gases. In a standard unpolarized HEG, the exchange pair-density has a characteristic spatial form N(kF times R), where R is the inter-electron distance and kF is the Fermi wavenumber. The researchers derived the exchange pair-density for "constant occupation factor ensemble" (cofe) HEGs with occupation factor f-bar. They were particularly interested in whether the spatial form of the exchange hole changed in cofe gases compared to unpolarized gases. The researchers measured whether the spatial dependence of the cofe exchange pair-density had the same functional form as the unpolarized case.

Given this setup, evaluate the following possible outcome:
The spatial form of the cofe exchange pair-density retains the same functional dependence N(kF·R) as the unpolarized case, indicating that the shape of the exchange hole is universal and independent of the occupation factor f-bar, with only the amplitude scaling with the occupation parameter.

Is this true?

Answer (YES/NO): NO